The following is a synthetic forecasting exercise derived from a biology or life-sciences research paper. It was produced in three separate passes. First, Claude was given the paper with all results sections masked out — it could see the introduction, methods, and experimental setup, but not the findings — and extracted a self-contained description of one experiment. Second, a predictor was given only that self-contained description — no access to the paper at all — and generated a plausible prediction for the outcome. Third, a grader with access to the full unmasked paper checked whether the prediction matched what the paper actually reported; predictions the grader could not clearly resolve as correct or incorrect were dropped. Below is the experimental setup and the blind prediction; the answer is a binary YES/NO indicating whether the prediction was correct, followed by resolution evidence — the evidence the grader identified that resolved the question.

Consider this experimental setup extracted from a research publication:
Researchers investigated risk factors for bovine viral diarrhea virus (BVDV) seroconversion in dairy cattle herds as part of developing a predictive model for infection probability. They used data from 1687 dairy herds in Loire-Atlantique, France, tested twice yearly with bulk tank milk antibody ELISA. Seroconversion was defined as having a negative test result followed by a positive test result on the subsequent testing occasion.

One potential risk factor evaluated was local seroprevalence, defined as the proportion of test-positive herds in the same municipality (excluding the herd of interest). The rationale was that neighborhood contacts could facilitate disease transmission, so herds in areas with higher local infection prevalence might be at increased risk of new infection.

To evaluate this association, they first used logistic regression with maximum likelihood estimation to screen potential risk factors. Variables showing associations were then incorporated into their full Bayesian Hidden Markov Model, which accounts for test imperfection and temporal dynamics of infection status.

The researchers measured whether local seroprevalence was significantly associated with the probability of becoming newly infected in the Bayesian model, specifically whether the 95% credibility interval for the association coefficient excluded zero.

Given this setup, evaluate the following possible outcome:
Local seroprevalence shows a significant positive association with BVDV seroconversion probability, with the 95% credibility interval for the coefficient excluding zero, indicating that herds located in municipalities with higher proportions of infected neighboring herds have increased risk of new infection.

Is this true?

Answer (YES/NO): NO